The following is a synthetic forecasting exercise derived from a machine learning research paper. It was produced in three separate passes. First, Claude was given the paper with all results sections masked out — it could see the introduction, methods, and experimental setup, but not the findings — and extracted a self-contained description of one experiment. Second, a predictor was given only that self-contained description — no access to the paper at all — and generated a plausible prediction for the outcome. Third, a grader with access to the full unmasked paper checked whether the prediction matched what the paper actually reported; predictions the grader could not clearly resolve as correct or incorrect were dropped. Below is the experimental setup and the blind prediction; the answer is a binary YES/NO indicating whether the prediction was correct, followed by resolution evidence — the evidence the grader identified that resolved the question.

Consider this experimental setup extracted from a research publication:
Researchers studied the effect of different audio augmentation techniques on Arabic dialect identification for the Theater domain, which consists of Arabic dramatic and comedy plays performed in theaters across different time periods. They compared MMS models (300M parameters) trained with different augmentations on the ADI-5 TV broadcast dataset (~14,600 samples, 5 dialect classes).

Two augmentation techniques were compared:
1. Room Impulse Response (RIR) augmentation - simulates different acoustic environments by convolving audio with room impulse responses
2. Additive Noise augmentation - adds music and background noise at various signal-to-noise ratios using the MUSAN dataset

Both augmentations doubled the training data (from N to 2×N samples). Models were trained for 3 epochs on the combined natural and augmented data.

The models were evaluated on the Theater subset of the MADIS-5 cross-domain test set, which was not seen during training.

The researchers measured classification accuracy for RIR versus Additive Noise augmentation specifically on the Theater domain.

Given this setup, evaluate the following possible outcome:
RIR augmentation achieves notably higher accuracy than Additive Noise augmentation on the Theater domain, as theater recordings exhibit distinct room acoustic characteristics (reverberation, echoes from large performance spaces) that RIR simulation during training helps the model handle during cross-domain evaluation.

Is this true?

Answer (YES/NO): NO